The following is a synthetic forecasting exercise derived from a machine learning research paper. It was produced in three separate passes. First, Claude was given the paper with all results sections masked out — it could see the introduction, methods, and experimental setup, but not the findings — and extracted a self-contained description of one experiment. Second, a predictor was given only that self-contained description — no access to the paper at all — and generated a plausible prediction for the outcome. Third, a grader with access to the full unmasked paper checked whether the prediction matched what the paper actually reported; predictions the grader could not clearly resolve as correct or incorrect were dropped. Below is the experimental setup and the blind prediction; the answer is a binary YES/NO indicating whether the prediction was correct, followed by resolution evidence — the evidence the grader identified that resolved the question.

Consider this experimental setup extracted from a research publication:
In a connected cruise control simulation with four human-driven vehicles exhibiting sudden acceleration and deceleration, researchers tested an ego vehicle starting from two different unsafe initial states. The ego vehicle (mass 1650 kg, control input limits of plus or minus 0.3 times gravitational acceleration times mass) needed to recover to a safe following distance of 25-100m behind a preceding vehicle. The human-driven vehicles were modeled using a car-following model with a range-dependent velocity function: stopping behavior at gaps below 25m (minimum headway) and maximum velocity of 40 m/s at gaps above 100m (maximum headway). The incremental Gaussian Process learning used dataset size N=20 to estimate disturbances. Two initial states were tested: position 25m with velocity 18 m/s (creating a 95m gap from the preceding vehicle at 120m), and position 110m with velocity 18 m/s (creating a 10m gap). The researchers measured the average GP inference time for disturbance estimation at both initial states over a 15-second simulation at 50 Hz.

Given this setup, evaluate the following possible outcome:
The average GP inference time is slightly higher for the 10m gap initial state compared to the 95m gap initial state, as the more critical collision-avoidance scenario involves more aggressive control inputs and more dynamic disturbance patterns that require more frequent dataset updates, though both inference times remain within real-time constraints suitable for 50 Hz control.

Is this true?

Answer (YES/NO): YES